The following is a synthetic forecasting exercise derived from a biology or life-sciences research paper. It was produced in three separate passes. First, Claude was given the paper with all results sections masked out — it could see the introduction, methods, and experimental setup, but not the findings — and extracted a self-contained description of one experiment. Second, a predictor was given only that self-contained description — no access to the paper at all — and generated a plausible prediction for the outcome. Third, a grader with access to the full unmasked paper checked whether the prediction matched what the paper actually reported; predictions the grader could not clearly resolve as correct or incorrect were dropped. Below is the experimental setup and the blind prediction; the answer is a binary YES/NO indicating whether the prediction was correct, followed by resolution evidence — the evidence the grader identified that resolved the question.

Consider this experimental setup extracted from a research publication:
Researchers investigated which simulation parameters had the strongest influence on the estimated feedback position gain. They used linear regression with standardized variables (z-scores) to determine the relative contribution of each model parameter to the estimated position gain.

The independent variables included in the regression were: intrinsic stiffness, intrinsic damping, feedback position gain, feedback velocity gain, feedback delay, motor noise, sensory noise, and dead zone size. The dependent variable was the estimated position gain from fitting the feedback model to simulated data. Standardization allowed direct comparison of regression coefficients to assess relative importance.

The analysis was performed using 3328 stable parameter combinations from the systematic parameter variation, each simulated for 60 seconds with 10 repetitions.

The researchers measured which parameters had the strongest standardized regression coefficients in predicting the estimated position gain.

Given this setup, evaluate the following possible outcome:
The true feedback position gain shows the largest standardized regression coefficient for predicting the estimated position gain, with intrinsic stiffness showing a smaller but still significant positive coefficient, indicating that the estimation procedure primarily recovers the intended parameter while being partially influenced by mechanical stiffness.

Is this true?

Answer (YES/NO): NO